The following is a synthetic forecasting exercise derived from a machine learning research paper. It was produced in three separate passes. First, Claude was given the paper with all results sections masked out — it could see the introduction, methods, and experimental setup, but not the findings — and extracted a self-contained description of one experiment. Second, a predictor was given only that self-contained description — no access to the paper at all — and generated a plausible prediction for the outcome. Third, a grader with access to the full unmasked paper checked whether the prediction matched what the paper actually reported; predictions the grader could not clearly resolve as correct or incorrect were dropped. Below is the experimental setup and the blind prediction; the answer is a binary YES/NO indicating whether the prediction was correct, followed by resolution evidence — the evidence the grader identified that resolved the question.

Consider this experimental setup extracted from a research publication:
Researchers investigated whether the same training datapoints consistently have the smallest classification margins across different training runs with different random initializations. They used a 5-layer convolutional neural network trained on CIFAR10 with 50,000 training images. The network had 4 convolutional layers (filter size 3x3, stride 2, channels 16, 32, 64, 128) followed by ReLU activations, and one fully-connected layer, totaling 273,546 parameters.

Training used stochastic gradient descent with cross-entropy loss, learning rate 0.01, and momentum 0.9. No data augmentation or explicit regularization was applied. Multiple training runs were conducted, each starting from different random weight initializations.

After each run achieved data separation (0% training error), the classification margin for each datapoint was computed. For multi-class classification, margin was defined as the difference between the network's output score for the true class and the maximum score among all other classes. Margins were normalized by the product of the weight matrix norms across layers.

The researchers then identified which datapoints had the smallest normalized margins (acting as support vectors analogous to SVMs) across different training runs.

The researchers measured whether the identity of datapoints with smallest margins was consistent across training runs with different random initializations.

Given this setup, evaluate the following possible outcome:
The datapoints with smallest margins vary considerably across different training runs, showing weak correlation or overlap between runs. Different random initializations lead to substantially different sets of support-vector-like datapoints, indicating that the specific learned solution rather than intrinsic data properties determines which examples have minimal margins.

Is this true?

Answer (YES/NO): YES